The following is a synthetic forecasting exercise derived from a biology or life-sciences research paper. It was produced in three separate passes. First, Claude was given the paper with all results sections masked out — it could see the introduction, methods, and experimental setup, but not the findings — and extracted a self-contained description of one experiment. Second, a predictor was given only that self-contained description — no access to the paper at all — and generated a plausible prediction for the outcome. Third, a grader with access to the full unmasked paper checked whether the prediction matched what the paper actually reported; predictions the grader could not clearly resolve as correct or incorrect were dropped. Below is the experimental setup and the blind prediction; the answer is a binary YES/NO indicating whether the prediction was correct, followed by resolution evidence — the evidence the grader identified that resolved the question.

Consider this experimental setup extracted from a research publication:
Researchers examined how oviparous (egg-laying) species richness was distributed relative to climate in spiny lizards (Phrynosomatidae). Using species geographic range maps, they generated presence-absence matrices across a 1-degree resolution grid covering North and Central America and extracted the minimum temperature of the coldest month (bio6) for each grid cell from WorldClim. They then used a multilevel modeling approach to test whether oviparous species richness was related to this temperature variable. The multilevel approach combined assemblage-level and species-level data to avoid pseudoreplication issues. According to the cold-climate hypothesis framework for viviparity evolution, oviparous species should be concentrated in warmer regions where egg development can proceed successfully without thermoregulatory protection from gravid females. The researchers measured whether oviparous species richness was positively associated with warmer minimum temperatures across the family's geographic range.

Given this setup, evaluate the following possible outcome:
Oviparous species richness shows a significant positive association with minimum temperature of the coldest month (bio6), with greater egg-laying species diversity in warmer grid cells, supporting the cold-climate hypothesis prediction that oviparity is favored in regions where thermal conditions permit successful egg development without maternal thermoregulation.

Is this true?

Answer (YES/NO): NO